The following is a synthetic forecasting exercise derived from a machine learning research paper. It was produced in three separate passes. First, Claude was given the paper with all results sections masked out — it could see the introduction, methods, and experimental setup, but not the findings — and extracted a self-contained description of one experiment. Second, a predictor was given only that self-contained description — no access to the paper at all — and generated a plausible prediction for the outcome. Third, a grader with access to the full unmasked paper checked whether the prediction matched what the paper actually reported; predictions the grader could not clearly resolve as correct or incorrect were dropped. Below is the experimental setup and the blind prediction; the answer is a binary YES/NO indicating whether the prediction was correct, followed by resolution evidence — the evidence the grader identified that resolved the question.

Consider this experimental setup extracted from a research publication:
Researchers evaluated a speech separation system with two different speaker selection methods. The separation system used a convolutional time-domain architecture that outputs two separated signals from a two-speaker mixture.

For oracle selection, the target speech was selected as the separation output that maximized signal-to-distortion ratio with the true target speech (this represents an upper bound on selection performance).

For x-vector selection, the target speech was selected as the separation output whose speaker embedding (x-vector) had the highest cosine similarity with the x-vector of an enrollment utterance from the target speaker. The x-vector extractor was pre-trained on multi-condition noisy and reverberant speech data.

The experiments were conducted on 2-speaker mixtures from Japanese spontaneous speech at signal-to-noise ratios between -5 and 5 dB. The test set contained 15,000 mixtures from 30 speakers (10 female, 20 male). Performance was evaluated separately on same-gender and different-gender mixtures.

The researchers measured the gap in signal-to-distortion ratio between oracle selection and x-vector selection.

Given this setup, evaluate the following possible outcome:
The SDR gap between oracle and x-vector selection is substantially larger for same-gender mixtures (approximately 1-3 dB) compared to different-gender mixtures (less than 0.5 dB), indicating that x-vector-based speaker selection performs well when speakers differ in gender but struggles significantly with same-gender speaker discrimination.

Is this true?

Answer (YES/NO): NO